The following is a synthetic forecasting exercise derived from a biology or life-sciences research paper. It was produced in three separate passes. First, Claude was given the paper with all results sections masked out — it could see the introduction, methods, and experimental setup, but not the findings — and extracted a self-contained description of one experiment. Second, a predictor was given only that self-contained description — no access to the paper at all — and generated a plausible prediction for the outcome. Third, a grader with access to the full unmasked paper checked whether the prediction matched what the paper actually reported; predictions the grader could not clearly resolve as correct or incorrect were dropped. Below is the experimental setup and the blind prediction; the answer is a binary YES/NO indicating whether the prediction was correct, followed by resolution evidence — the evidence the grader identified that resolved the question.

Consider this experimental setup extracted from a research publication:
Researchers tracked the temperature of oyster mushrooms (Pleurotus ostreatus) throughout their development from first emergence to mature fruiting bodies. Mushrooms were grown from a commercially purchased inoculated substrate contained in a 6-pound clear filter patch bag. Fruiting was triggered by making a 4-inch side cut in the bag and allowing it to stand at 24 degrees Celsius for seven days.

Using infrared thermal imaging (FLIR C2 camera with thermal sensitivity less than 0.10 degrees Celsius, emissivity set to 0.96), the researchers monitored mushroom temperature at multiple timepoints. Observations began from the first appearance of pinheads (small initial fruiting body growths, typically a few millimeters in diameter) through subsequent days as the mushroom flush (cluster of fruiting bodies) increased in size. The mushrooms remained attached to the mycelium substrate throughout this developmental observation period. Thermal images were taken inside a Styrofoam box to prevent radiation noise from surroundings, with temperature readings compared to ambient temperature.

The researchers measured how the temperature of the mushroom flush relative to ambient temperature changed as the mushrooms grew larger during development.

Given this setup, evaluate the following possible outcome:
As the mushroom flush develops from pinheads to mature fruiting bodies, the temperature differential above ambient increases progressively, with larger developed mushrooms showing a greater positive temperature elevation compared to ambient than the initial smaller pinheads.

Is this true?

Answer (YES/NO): NO